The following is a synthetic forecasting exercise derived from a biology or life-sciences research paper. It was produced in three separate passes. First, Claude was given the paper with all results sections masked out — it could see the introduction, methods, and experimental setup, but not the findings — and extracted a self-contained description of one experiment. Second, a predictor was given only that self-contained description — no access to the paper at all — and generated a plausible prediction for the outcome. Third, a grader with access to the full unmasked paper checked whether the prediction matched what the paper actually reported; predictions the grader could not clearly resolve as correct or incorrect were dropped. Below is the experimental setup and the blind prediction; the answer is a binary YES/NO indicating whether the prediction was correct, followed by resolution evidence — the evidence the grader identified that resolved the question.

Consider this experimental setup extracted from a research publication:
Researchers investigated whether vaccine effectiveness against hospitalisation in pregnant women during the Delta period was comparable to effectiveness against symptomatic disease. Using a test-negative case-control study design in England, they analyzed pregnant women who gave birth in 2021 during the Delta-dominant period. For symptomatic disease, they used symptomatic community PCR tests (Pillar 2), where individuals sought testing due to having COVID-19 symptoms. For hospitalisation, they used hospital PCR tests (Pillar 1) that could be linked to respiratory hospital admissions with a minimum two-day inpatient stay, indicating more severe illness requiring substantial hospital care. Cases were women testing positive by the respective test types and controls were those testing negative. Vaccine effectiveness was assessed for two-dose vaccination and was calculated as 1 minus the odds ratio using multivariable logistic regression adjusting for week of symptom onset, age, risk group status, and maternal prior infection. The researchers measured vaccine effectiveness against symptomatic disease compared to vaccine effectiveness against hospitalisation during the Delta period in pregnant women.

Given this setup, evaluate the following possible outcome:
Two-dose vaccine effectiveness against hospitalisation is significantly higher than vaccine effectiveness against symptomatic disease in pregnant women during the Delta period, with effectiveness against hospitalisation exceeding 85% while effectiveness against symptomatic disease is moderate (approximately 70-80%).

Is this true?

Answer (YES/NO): NO